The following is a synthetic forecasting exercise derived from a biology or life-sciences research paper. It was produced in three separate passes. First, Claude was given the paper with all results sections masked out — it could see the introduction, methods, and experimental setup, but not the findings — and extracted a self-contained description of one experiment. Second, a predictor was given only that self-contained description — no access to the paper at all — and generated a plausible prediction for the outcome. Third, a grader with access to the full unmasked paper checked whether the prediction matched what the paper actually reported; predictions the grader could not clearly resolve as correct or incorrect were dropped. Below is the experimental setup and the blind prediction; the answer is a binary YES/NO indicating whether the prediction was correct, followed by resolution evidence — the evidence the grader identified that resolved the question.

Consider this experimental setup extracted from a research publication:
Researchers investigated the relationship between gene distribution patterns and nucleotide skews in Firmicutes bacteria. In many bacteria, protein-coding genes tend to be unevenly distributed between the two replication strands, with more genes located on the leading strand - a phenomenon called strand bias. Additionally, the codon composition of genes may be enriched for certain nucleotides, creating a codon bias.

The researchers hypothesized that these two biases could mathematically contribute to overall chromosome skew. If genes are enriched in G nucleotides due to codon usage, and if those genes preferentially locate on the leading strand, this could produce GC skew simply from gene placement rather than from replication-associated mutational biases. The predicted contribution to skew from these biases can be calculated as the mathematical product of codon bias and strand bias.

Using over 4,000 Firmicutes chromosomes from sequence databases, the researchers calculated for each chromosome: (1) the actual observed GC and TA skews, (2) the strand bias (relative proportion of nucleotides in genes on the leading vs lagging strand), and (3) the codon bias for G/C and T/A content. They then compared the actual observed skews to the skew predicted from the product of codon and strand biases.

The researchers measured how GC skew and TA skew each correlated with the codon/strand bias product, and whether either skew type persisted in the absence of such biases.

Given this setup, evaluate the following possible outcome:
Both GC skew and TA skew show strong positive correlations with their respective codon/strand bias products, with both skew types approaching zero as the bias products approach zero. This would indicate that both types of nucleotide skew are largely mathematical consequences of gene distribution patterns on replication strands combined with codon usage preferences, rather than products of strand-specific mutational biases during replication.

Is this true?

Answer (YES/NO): NO